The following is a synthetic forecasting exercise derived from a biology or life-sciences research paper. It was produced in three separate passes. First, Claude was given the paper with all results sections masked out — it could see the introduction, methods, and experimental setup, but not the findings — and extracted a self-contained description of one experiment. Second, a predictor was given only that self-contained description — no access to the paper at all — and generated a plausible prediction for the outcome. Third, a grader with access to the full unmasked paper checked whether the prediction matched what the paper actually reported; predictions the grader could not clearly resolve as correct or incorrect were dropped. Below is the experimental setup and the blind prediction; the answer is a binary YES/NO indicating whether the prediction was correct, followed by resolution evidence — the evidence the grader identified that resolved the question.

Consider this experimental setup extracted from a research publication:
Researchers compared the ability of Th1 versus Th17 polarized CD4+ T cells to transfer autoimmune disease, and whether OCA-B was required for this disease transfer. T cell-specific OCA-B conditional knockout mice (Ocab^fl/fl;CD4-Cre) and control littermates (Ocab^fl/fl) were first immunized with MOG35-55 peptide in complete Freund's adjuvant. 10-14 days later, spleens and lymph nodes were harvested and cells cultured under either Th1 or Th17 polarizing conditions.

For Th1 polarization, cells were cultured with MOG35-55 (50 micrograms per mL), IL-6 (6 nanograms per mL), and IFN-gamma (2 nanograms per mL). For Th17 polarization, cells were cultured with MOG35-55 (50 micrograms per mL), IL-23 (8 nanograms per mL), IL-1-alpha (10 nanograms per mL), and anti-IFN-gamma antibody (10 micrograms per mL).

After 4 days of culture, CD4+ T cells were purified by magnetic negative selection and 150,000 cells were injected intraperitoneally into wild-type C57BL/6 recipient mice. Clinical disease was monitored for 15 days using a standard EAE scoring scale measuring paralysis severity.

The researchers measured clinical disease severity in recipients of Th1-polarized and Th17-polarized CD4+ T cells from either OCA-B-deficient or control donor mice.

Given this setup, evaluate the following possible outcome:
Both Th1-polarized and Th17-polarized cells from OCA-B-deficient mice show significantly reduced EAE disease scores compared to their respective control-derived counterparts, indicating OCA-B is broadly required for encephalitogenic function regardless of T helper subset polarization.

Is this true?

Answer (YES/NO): YES